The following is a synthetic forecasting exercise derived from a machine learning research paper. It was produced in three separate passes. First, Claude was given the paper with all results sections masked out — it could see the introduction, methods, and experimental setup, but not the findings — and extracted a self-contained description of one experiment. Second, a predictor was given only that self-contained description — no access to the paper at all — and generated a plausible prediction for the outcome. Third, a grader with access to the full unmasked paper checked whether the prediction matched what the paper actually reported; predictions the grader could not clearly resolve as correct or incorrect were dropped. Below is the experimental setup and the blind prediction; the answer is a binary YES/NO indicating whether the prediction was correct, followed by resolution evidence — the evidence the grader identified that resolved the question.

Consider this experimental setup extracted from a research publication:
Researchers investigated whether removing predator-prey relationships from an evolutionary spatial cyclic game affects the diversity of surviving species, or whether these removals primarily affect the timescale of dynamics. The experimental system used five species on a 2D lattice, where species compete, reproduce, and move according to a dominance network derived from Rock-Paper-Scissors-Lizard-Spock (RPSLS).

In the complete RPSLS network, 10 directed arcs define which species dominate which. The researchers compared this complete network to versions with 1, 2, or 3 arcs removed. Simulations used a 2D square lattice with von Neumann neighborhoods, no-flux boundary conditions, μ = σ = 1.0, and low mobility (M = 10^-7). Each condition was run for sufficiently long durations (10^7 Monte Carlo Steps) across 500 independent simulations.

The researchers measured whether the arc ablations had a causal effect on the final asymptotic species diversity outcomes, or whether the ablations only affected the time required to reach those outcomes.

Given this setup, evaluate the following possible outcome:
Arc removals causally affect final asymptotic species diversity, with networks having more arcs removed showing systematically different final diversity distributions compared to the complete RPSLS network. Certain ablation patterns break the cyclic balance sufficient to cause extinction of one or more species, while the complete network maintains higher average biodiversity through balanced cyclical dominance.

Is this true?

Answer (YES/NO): NO